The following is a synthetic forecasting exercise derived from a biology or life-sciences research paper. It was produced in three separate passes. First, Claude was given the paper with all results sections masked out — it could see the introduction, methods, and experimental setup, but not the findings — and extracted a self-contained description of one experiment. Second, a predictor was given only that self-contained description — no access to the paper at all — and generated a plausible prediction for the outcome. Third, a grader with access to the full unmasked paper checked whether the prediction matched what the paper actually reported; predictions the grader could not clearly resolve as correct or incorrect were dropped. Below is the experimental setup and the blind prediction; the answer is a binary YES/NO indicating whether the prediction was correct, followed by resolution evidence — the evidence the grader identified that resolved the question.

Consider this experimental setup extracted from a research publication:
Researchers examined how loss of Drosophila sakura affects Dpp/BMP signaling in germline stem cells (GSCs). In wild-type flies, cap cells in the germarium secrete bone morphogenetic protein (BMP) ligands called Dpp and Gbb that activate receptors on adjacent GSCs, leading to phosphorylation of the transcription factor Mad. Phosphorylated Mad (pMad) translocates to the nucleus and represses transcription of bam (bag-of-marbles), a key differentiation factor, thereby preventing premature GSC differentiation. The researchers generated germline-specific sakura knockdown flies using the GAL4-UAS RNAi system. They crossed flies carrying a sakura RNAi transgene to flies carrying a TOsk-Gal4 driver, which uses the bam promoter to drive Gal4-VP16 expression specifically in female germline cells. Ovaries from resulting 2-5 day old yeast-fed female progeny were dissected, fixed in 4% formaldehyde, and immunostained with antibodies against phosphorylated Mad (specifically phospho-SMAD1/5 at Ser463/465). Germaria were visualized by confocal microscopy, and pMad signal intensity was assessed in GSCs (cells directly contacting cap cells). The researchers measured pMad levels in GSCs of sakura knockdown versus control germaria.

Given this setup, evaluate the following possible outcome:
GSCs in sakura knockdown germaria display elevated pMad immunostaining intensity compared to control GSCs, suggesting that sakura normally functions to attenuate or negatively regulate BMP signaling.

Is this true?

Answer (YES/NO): NO